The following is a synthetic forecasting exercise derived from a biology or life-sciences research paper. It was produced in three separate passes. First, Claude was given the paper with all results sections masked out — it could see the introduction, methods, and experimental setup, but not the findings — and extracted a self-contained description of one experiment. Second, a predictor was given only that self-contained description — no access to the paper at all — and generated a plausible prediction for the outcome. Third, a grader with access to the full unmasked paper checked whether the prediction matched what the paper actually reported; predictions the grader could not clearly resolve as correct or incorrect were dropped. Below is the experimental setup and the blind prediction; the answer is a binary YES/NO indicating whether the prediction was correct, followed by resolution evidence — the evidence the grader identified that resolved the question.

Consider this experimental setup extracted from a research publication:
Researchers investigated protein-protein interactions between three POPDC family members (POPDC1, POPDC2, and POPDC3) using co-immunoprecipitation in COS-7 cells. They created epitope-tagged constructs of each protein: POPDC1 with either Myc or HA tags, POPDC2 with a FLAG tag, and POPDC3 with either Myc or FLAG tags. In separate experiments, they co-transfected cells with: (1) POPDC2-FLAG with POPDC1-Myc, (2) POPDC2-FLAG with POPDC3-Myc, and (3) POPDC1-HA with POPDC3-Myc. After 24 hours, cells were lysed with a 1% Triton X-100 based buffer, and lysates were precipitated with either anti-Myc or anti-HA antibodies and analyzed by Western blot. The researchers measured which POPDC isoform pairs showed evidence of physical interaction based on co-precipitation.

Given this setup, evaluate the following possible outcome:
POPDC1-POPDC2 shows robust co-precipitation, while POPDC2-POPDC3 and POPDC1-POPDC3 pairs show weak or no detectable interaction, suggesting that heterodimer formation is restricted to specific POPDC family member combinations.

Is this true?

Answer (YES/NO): NO